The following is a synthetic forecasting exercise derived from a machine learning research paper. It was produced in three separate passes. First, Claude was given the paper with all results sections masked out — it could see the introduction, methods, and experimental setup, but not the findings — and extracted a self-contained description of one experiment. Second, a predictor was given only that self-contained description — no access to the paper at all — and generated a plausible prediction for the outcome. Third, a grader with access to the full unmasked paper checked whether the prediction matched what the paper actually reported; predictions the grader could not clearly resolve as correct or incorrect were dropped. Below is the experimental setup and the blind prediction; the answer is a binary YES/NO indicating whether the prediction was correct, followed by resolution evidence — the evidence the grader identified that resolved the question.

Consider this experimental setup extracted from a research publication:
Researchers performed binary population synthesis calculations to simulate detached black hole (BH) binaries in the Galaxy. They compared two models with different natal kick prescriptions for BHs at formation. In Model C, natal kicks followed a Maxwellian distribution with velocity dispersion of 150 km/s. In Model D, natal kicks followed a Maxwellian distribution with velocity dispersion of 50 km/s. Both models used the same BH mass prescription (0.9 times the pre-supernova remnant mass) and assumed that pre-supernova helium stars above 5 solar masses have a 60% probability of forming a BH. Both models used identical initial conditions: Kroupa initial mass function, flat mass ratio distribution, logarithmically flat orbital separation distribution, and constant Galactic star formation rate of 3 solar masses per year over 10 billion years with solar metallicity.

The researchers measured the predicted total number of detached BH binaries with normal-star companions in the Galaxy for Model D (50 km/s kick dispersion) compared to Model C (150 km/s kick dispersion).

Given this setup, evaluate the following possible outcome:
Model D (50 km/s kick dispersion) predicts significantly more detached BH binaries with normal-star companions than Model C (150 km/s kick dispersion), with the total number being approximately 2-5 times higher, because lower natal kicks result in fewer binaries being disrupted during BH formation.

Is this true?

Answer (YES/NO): YES